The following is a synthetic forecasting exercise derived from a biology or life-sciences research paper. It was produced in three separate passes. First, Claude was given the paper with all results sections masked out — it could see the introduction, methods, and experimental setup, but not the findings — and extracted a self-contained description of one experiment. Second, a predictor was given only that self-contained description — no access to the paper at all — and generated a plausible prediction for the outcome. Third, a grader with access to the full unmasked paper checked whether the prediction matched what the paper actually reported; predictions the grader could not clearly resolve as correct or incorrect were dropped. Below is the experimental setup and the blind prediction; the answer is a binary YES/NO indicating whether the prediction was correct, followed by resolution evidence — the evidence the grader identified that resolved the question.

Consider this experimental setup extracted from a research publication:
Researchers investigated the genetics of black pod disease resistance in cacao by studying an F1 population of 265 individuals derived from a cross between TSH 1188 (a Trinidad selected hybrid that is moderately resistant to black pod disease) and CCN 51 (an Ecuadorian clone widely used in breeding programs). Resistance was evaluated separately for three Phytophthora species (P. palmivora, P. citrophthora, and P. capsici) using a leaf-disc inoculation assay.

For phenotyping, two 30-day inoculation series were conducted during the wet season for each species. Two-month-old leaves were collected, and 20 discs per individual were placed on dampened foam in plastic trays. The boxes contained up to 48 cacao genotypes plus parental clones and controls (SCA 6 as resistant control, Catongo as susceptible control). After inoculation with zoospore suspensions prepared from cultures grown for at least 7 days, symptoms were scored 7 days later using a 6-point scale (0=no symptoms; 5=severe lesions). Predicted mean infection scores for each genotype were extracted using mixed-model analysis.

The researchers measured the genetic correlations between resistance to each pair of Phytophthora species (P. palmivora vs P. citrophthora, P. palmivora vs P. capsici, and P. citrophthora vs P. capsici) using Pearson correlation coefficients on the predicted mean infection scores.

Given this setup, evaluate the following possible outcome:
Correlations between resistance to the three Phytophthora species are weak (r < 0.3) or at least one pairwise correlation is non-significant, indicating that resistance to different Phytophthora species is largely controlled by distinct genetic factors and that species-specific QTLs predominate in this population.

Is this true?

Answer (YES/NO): NO